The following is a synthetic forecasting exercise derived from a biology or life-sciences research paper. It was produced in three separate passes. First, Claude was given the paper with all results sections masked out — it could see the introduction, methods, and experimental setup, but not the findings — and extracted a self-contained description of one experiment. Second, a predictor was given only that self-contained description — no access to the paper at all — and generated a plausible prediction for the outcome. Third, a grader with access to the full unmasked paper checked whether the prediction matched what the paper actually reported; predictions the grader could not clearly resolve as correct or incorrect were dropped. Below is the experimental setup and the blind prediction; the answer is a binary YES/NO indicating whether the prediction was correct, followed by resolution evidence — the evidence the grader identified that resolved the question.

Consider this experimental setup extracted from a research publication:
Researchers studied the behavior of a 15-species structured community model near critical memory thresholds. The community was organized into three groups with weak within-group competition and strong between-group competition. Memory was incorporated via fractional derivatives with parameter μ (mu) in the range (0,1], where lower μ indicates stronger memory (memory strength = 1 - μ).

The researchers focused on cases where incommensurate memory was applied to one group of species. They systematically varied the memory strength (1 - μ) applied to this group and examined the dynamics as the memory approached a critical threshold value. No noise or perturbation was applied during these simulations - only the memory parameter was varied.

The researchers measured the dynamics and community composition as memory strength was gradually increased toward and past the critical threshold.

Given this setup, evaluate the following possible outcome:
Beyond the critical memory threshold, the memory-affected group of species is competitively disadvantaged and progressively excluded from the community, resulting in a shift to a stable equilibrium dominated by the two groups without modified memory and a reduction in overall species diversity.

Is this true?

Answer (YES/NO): NO